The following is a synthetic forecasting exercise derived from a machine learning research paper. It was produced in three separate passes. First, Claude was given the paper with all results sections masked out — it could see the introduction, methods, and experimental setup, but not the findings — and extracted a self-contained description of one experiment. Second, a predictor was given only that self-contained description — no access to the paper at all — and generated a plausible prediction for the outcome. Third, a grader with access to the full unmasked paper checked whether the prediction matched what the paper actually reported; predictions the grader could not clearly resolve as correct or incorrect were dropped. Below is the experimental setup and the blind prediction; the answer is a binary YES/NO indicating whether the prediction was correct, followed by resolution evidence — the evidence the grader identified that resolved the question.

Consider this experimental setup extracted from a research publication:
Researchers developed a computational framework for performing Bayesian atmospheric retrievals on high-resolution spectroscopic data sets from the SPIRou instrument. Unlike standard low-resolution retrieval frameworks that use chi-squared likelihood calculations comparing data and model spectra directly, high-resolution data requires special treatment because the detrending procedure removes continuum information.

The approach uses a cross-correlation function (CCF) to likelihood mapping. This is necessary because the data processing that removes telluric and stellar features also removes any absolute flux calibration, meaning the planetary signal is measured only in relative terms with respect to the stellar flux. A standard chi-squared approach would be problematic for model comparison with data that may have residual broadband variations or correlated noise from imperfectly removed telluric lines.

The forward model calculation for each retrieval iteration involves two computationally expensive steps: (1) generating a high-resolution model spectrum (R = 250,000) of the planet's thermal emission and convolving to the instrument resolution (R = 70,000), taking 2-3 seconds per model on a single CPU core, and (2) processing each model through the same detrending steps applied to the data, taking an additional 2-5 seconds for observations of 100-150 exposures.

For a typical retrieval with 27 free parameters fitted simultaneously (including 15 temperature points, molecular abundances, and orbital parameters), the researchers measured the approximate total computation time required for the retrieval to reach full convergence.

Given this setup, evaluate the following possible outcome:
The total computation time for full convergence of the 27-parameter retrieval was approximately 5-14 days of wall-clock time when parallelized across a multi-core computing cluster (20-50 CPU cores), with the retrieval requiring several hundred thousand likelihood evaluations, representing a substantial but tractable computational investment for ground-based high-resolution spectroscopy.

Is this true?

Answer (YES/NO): NO